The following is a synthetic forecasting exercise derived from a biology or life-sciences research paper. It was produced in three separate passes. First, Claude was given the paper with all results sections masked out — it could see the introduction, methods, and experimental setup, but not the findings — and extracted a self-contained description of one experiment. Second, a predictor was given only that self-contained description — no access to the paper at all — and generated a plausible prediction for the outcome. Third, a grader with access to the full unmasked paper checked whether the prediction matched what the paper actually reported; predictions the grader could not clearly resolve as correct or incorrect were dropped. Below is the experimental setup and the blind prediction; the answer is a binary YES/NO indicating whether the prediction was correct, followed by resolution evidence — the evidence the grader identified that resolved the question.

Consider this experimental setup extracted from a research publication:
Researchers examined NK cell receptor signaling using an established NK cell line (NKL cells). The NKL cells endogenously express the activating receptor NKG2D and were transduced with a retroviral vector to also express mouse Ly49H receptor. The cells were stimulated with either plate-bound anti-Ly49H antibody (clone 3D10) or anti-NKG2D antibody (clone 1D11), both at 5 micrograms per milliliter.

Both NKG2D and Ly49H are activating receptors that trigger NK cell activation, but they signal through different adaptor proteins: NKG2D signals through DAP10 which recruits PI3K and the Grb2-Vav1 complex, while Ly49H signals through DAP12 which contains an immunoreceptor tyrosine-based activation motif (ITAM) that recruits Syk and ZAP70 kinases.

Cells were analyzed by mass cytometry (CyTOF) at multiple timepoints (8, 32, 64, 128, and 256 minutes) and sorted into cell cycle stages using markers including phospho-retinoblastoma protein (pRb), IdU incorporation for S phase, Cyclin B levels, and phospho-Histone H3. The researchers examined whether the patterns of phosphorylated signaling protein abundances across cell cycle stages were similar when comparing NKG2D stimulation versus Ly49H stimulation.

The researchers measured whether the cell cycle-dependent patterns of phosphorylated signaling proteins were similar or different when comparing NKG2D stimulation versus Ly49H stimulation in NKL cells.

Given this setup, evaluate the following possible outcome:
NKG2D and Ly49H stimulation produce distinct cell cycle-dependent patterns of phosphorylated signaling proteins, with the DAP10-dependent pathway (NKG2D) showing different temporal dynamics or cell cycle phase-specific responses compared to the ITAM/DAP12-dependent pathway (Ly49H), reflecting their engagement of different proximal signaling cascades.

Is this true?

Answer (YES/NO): YES